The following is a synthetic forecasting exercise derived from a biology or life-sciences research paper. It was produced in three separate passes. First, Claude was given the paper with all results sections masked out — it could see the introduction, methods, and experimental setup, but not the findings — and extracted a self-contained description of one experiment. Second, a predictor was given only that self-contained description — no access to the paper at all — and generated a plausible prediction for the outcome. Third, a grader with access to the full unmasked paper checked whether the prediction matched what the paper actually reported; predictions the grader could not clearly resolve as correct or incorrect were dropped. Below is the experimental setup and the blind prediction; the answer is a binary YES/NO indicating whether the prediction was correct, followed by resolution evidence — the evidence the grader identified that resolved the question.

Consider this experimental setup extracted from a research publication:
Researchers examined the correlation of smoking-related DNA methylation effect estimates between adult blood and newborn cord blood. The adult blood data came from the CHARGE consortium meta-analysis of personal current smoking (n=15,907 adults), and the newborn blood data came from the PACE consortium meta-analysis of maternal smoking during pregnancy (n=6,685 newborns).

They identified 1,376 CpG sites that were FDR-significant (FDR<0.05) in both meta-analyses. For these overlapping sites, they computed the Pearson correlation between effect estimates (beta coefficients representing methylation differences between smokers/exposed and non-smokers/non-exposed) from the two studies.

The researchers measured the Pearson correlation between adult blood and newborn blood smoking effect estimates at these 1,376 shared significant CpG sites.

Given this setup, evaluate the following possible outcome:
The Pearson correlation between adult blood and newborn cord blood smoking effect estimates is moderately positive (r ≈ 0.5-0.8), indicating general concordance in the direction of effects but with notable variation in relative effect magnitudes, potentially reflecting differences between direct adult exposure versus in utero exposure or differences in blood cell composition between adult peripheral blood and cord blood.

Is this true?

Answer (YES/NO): YES